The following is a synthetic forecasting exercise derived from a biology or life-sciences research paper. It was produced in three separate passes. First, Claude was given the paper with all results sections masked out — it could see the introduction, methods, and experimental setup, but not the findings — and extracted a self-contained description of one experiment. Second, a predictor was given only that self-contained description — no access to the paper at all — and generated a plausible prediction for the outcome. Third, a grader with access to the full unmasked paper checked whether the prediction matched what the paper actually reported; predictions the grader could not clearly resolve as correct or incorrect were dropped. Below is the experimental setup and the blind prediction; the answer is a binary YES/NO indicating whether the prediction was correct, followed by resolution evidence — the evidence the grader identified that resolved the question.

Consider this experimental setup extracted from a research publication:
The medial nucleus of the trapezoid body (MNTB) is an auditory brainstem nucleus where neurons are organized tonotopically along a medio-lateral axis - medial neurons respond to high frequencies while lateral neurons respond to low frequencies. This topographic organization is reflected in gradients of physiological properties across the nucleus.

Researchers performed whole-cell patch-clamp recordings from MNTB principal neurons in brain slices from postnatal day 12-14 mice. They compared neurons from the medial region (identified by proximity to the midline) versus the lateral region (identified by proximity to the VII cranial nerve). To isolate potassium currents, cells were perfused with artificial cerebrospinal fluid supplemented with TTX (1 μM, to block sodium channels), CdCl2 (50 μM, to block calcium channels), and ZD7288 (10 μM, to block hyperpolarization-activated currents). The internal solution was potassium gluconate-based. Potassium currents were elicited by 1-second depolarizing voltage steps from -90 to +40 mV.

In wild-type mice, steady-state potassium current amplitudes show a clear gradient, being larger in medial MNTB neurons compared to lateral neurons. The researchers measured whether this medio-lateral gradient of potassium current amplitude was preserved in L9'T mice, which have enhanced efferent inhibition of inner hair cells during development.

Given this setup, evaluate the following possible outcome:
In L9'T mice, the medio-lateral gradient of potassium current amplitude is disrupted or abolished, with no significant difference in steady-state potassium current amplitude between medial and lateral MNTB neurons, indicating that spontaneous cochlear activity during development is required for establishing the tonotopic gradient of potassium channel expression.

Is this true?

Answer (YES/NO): YES